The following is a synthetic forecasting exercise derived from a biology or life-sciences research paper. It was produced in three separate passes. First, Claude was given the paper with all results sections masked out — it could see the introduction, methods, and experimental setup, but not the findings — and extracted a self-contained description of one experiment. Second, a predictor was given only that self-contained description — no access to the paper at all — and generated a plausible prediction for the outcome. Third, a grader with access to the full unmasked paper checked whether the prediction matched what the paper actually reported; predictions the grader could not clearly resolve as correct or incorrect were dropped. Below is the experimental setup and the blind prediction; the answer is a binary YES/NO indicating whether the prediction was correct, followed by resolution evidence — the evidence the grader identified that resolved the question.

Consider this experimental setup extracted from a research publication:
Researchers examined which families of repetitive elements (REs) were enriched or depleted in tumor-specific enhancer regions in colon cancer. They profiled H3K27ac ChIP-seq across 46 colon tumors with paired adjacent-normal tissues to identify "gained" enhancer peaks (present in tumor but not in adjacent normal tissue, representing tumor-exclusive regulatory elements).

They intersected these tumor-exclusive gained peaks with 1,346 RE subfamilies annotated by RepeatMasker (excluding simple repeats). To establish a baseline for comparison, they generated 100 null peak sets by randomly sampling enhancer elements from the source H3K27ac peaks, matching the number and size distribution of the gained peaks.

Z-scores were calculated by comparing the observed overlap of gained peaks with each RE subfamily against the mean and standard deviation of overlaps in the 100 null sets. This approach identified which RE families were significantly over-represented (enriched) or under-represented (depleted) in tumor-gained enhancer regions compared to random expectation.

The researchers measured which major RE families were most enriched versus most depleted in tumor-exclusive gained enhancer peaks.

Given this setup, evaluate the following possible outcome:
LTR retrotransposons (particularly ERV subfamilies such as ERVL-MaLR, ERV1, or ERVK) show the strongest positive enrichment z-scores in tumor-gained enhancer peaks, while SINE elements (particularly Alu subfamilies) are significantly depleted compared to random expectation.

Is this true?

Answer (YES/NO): NO